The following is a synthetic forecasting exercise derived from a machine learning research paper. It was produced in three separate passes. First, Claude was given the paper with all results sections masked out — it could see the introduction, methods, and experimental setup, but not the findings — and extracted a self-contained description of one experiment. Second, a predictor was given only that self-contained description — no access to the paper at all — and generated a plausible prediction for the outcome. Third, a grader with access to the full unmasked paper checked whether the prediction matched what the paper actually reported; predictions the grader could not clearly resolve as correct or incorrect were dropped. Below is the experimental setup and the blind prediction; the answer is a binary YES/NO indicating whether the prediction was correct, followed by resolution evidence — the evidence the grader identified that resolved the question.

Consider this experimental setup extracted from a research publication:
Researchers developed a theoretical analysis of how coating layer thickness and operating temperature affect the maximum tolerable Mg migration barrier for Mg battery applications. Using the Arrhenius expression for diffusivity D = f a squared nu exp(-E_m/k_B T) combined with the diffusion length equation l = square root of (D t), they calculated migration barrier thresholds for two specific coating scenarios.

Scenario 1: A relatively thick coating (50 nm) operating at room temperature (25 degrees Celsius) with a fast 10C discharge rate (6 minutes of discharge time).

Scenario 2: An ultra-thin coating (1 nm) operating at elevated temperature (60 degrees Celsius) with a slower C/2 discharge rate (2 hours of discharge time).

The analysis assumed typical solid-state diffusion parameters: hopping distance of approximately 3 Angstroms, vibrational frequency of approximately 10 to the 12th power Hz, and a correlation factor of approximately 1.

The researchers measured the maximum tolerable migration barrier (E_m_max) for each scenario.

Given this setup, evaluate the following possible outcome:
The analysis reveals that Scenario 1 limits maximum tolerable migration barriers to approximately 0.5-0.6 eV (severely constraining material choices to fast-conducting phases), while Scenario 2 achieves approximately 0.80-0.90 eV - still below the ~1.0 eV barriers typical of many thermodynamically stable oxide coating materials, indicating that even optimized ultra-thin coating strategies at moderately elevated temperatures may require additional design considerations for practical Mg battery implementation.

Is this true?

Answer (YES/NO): NO